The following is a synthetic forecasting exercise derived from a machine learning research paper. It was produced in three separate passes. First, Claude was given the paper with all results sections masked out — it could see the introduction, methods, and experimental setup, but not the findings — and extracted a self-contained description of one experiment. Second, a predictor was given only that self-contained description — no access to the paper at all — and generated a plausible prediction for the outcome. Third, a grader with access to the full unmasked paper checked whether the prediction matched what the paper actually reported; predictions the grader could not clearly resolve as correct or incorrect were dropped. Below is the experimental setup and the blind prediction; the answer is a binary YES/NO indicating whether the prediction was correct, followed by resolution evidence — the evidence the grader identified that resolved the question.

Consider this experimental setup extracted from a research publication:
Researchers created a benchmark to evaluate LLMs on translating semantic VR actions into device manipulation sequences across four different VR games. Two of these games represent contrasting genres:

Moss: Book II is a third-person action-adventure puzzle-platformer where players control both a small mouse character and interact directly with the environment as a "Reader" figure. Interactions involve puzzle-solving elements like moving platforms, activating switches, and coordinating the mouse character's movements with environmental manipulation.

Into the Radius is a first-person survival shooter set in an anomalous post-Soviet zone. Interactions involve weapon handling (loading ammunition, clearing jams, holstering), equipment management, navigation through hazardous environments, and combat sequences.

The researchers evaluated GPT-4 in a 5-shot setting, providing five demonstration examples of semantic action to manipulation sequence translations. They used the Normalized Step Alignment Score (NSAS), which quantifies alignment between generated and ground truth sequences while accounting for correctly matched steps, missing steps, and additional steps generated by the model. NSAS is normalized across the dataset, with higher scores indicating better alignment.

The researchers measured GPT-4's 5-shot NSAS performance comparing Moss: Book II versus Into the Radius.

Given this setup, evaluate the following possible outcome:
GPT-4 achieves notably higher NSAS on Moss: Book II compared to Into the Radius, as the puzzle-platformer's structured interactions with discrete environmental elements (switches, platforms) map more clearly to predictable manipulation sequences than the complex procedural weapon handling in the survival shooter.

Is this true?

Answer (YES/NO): YES